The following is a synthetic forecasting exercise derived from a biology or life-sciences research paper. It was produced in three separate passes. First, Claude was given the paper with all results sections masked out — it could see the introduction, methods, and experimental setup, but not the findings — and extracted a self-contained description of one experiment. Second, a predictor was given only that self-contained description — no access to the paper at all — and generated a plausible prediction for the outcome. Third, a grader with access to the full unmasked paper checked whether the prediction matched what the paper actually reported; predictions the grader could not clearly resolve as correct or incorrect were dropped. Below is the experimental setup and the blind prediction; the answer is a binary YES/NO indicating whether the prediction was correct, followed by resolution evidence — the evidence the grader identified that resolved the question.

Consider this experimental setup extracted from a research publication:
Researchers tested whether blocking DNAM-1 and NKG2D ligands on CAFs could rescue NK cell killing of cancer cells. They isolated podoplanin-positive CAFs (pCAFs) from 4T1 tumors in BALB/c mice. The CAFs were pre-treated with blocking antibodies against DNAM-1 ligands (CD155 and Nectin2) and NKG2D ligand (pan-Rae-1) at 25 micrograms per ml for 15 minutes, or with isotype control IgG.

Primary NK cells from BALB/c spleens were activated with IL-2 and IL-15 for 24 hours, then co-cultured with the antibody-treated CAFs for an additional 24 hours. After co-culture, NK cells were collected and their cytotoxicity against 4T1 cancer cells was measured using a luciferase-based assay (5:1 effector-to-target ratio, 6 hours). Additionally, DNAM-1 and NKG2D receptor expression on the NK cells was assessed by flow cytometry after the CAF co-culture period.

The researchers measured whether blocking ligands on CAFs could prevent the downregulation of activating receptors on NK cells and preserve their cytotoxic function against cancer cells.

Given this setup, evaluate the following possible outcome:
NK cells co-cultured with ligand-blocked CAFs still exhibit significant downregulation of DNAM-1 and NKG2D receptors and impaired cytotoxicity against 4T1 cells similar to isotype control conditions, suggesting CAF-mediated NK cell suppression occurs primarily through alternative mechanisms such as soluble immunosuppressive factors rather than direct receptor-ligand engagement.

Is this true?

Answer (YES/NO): NO